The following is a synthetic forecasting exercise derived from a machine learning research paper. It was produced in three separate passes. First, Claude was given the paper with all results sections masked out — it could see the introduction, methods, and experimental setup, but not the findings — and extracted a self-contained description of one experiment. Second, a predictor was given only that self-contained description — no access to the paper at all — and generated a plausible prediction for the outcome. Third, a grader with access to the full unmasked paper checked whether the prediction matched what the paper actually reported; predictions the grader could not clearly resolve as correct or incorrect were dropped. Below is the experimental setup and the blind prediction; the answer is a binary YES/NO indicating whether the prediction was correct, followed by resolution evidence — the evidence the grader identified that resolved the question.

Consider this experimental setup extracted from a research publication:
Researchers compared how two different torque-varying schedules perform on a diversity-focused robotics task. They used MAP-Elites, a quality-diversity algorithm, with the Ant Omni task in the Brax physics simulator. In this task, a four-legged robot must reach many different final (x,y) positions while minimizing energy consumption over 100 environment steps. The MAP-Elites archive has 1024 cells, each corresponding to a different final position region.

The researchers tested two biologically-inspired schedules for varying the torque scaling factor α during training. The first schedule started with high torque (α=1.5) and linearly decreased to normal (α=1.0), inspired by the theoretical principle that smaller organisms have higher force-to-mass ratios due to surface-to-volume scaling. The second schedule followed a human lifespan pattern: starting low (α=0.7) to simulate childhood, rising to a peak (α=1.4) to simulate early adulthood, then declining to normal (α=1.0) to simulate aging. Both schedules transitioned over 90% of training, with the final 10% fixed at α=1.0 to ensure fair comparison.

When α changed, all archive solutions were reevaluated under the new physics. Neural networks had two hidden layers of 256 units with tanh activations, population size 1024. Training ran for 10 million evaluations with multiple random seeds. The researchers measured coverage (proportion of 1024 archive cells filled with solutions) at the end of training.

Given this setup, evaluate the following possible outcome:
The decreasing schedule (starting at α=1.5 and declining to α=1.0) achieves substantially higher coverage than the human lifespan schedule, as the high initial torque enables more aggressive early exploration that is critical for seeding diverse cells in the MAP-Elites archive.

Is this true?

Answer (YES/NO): YES